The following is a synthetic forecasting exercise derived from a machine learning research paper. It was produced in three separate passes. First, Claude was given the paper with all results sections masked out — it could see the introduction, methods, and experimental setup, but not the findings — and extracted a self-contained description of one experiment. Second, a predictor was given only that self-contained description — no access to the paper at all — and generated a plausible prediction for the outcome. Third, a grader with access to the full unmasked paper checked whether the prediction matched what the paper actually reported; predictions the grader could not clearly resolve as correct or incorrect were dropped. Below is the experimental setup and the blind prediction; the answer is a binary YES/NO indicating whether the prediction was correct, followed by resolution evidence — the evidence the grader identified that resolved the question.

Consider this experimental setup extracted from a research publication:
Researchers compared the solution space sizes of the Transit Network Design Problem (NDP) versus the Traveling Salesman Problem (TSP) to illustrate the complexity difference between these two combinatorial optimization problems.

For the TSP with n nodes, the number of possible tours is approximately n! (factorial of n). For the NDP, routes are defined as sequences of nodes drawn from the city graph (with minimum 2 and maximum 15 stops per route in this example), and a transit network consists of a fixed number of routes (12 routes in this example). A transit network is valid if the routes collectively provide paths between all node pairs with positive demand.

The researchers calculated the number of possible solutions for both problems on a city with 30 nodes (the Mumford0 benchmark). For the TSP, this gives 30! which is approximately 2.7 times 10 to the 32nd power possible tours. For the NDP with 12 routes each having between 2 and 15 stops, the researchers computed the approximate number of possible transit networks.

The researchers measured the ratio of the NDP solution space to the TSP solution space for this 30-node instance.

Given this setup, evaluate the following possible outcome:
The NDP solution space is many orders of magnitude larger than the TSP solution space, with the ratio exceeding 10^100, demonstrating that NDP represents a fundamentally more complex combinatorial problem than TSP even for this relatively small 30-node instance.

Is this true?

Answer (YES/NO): NO